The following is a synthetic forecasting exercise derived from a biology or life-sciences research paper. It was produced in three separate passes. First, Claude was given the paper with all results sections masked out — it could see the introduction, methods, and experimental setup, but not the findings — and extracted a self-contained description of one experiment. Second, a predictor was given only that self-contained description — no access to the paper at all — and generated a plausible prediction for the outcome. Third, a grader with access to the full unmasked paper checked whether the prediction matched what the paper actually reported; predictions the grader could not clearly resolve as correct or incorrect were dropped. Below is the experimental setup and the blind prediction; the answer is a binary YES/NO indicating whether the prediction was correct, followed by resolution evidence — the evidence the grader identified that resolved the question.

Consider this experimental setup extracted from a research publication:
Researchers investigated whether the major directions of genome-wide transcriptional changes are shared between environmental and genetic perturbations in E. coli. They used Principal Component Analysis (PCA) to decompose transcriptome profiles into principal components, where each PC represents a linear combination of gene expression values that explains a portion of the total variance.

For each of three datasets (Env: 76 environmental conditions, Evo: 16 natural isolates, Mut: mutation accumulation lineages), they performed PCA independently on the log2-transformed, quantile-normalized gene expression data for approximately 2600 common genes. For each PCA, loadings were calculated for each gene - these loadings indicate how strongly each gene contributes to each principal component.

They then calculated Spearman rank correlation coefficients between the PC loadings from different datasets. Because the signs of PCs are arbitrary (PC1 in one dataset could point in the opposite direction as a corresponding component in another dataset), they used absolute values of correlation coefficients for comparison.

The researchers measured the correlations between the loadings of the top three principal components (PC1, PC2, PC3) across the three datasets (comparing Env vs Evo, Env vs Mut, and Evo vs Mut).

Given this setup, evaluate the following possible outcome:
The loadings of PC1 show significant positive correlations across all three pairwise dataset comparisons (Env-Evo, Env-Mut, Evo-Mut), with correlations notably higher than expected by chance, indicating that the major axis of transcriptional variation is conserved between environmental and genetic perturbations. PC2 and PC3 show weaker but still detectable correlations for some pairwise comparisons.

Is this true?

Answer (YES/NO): YES